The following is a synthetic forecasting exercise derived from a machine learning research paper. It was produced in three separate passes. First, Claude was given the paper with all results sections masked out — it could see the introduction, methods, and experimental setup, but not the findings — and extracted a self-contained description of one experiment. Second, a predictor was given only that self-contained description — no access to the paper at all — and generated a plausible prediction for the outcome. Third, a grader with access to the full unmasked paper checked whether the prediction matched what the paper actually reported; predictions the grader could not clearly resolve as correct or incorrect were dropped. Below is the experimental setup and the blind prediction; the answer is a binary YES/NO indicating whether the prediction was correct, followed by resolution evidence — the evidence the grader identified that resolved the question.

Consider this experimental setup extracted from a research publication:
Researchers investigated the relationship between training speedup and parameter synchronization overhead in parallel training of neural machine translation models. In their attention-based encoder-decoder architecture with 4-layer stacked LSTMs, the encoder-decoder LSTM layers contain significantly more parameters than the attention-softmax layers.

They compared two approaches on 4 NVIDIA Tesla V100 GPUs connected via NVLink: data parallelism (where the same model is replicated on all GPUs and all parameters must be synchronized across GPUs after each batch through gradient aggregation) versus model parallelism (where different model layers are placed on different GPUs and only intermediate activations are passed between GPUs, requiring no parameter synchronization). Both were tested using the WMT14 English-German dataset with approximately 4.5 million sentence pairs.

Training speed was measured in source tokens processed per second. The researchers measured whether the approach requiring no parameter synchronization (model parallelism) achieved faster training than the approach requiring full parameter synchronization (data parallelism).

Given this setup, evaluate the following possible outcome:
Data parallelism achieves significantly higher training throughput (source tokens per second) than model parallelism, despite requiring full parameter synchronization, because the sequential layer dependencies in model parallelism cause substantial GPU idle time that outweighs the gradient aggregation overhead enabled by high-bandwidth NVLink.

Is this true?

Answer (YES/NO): NO